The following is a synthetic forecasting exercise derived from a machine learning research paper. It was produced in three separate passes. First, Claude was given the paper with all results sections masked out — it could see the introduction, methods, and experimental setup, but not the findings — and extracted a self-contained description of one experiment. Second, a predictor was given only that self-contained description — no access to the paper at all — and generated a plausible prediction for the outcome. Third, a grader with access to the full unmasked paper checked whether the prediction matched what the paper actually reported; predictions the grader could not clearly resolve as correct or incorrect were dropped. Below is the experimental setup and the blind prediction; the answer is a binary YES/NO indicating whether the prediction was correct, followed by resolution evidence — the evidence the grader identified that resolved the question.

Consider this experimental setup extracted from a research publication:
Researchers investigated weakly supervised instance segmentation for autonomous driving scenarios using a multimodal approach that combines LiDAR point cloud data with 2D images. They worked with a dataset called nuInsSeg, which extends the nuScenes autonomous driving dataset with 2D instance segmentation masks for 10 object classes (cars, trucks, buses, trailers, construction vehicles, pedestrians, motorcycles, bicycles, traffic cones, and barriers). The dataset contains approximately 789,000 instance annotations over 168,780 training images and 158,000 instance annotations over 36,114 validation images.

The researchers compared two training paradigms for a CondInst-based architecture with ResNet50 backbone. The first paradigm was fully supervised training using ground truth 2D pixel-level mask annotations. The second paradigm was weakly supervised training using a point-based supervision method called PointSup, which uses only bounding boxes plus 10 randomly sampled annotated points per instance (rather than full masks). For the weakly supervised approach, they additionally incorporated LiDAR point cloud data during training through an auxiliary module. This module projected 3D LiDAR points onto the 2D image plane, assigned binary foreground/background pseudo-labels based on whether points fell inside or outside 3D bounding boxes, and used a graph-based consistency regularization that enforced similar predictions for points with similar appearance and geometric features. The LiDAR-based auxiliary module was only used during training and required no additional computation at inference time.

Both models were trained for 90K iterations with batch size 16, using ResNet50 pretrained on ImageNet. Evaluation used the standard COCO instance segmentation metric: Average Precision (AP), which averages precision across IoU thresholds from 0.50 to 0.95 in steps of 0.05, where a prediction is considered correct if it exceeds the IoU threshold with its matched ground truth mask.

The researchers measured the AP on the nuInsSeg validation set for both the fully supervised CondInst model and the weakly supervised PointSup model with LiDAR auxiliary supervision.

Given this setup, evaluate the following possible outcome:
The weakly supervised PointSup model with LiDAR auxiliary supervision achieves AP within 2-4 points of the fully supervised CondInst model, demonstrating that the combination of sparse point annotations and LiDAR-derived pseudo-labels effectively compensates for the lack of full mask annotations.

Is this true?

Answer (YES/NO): NO